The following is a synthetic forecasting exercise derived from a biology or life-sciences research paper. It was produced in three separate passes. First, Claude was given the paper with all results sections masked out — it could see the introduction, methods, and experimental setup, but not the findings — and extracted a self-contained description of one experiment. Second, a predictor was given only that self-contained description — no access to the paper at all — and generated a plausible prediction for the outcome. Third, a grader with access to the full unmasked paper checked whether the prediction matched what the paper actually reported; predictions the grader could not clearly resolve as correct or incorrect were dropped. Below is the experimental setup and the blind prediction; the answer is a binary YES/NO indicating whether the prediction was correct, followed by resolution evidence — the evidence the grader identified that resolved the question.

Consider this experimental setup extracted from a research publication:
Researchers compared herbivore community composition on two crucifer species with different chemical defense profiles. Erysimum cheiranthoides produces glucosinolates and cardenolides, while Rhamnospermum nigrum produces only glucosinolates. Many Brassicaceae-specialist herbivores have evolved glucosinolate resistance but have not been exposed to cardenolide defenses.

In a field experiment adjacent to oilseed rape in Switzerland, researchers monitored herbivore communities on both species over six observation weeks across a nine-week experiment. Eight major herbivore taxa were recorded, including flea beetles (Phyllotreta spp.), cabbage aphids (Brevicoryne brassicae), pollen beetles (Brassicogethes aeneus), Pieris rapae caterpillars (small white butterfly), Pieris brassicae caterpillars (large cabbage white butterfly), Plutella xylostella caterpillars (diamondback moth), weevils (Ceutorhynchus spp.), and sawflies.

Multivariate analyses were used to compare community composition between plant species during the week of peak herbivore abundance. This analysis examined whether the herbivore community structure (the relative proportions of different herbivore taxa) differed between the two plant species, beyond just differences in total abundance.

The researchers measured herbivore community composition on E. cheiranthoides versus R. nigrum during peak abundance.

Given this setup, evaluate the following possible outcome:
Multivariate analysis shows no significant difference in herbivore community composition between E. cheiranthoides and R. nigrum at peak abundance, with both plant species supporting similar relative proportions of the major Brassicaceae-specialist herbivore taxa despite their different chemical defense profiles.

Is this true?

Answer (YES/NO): NO